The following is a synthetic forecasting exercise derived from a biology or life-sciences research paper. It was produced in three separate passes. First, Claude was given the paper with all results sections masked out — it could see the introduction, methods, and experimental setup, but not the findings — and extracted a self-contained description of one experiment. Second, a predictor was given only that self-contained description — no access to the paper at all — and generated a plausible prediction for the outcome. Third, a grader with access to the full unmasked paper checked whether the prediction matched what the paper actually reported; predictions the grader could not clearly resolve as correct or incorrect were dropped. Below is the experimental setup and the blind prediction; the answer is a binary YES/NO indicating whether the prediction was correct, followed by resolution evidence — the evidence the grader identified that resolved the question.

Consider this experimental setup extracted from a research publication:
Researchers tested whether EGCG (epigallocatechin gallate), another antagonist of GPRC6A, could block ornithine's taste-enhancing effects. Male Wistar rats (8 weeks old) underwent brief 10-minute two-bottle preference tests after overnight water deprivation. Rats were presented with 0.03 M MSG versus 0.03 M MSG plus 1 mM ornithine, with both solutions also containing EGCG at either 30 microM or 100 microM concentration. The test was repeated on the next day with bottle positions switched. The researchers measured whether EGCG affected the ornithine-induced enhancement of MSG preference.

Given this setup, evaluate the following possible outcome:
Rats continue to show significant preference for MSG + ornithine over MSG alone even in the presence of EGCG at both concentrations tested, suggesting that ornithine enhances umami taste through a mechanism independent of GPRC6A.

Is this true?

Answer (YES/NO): NO